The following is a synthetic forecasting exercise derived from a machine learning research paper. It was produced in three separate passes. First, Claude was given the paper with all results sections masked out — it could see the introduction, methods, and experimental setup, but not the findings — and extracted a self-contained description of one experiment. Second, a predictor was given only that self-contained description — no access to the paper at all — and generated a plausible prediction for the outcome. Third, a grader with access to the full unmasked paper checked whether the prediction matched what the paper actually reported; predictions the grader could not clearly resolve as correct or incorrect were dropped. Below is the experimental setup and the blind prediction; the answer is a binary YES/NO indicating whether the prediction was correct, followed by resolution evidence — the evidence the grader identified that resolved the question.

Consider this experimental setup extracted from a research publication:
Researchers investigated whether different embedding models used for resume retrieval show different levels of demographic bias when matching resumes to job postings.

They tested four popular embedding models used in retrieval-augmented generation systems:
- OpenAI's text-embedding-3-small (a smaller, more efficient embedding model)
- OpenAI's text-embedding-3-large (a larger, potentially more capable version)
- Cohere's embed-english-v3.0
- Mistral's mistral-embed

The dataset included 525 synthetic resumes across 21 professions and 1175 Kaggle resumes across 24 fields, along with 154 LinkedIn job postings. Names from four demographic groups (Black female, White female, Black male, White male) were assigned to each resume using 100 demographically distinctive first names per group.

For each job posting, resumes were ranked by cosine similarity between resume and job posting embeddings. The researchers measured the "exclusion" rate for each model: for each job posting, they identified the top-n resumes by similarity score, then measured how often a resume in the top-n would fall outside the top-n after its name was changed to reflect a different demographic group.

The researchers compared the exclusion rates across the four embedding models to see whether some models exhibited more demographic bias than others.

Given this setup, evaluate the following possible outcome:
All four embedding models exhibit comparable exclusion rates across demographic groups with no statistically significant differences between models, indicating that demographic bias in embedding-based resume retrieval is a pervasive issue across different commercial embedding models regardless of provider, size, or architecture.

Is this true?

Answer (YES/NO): NO